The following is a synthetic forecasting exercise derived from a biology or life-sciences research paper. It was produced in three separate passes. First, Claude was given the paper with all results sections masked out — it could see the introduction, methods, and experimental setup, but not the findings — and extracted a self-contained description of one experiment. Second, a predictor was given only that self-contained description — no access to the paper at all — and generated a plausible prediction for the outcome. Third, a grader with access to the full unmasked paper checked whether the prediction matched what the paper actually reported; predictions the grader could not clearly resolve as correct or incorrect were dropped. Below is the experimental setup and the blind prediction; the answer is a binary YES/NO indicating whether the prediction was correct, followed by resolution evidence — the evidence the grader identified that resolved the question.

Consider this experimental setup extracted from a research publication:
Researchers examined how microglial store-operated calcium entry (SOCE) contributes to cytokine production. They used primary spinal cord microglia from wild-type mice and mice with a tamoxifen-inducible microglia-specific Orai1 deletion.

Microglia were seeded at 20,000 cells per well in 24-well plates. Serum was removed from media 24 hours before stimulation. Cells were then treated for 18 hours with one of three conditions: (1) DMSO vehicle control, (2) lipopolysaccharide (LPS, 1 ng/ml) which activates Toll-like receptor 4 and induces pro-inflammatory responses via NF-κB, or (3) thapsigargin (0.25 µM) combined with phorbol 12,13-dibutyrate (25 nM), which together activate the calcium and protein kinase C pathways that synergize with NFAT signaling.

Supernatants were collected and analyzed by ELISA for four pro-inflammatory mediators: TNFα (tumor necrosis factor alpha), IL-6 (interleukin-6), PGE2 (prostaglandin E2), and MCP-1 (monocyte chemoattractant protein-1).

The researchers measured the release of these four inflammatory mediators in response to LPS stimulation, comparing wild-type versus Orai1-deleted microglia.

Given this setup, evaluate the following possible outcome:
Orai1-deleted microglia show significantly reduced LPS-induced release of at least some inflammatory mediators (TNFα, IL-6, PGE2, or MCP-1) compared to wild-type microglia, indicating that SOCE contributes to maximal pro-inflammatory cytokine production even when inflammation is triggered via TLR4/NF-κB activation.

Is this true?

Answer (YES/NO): YES